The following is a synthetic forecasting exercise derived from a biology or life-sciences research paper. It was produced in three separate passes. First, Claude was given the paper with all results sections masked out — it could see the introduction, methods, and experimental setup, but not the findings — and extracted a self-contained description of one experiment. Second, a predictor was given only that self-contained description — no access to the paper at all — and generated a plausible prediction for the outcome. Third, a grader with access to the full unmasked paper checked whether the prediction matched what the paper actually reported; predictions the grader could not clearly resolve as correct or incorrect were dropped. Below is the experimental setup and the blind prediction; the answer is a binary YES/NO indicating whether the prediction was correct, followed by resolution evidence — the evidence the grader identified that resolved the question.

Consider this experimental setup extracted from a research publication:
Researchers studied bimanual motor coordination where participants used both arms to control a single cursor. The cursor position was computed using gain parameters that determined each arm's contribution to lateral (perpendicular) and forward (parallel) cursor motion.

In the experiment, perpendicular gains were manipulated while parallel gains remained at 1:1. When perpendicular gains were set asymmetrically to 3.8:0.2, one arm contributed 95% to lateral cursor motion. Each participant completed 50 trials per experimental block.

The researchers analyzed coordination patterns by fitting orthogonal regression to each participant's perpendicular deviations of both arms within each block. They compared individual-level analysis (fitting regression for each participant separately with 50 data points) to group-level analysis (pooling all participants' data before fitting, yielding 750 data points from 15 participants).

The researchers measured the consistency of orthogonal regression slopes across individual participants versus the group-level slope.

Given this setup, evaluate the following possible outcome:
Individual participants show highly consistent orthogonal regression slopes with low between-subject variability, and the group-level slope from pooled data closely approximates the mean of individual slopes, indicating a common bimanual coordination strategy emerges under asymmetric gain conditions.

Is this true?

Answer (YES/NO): NO